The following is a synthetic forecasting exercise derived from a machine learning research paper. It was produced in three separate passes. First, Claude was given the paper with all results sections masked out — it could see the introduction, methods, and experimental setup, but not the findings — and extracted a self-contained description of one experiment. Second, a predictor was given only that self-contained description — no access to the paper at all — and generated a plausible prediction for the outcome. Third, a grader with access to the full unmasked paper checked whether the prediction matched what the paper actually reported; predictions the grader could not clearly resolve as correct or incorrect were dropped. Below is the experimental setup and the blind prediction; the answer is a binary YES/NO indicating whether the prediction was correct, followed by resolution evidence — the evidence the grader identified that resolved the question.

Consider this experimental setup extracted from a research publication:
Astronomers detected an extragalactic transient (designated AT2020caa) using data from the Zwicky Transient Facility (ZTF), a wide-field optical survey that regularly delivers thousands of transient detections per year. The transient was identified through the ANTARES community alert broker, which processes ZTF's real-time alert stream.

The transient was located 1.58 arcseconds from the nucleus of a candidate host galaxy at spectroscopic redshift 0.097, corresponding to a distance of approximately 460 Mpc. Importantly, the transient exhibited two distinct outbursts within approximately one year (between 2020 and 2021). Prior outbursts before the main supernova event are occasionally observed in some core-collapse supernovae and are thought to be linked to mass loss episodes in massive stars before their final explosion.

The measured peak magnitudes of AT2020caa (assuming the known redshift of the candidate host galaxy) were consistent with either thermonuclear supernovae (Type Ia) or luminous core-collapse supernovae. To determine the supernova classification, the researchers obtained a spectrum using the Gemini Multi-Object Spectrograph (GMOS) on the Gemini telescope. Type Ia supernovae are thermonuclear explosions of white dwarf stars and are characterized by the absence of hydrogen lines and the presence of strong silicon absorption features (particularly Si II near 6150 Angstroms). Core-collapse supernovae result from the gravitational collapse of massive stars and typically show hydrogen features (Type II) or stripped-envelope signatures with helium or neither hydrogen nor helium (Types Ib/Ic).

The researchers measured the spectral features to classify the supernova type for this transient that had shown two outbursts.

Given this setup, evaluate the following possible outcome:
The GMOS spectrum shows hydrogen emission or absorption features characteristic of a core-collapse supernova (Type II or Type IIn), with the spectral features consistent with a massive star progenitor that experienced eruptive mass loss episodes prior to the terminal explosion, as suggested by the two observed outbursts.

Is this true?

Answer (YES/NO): NO